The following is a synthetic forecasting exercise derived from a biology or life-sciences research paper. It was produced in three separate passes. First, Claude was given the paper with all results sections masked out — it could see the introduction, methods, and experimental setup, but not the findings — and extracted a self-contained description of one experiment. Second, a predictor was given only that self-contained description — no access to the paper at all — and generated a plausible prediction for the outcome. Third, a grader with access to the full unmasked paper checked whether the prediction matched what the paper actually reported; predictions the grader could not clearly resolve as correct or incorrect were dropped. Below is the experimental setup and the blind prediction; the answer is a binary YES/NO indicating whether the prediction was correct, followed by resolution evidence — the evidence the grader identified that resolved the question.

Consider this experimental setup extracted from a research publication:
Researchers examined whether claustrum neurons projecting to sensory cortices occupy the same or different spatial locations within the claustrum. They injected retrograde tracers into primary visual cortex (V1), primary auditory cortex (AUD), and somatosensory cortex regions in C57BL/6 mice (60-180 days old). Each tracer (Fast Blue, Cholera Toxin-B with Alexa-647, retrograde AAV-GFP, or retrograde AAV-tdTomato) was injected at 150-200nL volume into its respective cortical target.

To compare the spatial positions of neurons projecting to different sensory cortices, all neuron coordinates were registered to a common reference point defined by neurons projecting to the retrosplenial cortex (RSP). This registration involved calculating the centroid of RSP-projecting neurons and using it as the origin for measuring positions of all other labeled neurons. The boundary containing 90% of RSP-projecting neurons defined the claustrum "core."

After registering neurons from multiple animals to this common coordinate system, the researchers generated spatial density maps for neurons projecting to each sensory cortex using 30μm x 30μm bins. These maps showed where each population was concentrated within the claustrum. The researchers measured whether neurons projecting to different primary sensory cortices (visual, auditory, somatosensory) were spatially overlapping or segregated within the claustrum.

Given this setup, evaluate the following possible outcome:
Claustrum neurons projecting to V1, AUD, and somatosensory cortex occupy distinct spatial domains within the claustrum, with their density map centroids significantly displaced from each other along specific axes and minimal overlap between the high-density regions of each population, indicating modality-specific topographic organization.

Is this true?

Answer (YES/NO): YES